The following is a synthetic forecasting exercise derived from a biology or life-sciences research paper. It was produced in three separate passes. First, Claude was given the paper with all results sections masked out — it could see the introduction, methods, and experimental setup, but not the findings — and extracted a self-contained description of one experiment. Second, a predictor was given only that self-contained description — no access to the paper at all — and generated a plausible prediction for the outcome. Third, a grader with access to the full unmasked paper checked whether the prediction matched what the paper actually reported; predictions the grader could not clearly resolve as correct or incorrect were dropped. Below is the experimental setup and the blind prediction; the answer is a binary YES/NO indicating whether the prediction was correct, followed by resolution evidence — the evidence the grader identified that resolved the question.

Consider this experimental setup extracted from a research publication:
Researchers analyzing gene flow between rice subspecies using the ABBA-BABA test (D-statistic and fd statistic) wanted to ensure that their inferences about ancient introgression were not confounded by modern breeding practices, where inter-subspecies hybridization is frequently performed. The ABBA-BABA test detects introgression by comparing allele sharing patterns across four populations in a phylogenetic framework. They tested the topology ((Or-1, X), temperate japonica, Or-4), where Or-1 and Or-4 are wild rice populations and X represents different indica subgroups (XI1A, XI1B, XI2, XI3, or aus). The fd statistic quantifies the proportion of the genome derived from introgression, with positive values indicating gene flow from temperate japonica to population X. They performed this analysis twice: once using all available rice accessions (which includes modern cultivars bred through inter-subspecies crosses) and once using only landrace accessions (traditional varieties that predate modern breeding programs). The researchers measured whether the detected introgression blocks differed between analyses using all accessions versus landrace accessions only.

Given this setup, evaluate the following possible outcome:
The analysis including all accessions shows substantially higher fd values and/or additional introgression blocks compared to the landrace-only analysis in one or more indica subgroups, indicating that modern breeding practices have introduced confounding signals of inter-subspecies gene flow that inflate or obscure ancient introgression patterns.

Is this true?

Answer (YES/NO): NO